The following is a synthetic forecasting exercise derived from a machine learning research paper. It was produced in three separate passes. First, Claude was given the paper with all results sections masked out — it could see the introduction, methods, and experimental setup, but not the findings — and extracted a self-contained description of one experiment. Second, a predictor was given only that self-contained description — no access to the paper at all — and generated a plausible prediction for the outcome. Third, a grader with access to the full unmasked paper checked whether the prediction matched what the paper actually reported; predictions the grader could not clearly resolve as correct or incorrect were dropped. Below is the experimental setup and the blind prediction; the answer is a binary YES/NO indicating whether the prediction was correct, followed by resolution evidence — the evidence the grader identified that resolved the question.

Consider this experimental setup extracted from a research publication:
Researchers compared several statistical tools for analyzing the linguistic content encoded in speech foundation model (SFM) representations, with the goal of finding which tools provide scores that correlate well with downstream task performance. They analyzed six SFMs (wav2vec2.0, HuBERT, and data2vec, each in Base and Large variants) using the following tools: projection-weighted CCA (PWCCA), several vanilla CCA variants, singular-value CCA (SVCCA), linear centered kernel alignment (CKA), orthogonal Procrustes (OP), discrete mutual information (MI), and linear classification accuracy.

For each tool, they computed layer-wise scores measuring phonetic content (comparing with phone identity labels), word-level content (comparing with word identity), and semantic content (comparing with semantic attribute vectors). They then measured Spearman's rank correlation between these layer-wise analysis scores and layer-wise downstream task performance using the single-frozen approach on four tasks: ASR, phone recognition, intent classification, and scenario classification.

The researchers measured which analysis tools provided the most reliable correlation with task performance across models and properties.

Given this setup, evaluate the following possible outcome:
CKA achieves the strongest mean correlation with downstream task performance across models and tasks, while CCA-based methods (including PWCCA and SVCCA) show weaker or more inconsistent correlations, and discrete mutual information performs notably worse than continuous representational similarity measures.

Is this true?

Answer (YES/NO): NO